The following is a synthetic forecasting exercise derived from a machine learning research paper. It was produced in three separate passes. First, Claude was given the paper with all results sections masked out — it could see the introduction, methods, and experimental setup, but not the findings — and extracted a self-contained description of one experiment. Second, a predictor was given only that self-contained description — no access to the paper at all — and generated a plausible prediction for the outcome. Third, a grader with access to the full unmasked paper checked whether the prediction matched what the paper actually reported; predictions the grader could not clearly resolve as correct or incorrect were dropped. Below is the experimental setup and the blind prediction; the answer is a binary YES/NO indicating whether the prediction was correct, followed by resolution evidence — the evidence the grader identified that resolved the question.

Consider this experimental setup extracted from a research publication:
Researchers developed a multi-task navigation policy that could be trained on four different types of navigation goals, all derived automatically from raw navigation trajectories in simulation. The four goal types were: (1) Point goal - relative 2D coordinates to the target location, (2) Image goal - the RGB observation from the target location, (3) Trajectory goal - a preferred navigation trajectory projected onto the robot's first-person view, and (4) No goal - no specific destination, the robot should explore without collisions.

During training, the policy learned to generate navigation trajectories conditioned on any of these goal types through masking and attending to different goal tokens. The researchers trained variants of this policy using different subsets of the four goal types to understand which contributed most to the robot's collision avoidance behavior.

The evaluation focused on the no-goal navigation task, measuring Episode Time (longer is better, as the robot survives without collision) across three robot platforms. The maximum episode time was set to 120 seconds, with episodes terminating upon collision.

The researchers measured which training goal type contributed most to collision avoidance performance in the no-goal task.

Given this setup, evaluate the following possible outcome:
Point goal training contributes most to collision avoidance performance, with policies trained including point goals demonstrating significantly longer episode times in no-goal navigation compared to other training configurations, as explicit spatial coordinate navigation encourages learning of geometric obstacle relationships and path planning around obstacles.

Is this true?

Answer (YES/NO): NO